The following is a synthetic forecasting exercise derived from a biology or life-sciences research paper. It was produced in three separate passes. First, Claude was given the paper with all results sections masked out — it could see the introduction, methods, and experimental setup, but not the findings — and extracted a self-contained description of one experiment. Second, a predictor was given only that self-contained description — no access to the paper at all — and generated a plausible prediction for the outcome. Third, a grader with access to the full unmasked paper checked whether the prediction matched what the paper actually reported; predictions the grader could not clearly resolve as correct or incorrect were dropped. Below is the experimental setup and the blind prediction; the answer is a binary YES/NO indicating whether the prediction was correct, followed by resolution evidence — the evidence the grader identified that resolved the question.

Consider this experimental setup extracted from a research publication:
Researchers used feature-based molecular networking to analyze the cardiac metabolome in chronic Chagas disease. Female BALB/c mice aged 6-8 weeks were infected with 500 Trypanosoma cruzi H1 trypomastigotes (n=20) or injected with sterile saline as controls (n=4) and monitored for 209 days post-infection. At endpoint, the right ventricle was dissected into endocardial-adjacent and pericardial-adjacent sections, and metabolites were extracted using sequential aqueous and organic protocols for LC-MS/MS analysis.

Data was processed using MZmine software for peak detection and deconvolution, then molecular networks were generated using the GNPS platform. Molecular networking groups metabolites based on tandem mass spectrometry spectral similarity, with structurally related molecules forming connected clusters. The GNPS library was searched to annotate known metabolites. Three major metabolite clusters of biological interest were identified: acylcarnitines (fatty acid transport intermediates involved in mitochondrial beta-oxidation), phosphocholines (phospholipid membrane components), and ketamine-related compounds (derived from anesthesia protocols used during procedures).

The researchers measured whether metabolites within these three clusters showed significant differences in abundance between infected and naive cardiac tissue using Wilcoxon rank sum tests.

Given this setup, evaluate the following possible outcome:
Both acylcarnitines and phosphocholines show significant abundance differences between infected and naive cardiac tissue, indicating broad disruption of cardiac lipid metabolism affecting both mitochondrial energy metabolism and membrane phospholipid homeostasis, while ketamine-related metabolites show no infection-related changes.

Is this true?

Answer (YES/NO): NO